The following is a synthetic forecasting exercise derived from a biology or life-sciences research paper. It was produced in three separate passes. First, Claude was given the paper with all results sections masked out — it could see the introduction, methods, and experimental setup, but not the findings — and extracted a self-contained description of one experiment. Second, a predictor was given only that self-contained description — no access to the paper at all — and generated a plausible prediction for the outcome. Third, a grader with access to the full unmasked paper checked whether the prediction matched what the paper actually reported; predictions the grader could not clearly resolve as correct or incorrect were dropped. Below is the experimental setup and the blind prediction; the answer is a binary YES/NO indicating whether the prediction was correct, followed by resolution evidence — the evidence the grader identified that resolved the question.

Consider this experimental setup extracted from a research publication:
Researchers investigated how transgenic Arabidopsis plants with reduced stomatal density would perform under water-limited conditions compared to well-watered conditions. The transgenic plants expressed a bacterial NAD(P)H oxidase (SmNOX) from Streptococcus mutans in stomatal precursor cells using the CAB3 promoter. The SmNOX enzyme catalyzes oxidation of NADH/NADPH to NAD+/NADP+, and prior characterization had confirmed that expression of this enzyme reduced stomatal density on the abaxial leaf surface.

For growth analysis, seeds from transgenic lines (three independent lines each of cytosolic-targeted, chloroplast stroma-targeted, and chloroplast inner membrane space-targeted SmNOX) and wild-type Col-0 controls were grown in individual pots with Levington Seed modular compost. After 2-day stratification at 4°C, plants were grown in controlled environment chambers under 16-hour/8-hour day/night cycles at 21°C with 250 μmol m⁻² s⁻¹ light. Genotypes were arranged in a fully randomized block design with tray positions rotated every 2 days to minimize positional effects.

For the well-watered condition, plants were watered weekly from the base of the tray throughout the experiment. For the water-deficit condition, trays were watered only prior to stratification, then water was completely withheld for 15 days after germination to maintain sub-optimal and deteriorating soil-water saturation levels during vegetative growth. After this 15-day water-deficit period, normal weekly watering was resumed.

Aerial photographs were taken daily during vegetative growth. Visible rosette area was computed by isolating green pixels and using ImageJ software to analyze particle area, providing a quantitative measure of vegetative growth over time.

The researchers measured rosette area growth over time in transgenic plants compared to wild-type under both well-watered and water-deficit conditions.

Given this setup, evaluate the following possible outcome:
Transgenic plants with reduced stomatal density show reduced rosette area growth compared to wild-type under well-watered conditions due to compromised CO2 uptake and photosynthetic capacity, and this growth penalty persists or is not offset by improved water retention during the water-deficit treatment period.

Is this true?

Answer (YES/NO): NO